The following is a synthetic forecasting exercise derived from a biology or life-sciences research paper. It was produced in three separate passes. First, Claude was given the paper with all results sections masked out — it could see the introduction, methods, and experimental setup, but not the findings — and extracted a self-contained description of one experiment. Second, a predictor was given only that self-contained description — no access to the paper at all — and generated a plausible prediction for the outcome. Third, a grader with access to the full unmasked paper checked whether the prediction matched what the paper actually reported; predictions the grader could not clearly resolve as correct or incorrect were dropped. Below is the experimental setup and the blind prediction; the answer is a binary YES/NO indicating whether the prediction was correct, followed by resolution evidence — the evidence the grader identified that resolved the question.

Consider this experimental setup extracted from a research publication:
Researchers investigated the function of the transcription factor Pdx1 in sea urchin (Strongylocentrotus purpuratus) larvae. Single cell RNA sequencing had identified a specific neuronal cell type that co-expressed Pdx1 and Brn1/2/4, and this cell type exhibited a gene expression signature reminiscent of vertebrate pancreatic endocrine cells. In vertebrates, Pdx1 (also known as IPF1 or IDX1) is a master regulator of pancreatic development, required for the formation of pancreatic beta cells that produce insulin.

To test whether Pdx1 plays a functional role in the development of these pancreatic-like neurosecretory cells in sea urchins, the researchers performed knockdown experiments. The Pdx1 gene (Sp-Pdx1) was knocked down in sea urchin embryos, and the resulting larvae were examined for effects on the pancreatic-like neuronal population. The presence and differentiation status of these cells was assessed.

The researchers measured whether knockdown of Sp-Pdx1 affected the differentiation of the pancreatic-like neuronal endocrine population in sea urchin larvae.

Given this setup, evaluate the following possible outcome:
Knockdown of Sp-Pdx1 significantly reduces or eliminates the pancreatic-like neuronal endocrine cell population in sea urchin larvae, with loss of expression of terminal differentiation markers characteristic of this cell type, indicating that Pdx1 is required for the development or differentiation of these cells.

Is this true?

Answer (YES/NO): YES